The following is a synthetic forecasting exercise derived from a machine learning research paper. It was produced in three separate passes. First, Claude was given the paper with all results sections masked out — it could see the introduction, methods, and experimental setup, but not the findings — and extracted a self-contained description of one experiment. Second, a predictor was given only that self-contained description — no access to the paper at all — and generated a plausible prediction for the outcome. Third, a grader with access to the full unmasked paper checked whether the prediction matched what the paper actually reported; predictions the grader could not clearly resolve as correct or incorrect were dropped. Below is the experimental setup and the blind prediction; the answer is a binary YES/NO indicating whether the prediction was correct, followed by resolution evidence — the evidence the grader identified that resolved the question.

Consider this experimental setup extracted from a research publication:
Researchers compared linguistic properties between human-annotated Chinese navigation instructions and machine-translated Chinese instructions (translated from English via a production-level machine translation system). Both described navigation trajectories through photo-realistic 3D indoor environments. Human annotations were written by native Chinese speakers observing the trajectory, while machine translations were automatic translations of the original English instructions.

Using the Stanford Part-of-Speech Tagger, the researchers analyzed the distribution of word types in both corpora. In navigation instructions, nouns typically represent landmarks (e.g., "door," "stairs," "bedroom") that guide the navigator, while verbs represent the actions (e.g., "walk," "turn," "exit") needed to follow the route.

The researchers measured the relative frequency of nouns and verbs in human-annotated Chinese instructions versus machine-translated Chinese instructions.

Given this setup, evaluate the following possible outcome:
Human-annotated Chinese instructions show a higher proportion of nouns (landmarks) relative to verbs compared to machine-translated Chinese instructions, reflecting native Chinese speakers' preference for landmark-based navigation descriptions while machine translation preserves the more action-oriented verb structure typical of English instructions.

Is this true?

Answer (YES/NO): NO